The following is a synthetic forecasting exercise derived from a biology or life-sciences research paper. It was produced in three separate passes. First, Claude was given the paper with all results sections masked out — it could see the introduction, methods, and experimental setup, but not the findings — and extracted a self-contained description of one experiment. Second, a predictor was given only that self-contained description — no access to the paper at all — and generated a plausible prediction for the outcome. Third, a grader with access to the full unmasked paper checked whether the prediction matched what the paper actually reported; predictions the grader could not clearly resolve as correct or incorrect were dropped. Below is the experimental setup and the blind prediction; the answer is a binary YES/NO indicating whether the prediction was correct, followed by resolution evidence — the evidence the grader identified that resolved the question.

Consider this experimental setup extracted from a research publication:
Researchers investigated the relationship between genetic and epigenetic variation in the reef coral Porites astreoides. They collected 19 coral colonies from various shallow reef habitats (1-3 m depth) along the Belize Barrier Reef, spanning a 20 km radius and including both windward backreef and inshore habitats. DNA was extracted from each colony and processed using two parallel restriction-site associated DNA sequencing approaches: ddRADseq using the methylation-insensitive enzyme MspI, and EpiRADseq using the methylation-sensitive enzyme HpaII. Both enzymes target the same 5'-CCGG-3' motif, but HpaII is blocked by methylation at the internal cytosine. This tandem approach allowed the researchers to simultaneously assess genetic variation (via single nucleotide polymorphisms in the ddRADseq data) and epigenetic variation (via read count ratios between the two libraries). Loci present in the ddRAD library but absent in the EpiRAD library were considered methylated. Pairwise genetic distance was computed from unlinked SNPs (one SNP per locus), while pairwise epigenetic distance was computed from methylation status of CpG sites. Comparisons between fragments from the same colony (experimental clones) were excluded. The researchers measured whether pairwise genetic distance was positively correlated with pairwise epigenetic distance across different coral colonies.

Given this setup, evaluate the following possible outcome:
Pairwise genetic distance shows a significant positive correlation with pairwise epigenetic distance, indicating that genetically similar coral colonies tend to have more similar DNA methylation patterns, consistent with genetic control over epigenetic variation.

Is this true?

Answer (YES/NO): YES